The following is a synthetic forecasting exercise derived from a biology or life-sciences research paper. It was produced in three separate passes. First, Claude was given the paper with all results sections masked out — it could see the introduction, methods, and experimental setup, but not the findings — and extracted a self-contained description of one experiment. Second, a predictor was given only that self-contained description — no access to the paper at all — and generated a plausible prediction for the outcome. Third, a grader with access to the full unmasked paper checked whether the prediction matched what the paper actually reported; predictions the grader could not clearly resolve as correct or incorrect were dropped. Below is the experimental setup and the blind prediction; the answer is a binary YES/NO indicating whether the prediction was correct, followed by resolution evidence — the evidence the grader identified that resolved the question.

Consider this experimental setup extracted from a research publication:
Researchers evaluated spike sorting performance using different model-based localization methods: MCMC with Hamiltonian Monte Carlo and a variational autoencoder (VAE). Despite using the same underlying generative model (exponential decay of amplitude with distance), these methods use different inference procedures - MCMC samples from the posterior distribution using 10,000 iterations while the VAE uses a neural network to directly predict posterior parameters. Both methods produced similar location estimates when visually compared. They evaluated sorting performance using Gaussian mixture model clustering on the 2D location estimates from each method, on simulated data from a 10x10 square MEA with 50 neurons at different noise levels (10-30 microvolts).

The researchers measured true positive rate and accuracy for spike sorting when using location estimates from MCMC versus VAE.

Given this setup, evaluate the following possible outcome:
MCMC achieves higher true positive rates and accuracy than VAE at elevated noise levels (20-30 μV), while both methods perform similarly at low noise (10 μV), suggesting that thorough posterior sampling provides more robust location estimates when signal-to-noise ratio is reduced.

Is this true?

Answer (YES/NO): NO